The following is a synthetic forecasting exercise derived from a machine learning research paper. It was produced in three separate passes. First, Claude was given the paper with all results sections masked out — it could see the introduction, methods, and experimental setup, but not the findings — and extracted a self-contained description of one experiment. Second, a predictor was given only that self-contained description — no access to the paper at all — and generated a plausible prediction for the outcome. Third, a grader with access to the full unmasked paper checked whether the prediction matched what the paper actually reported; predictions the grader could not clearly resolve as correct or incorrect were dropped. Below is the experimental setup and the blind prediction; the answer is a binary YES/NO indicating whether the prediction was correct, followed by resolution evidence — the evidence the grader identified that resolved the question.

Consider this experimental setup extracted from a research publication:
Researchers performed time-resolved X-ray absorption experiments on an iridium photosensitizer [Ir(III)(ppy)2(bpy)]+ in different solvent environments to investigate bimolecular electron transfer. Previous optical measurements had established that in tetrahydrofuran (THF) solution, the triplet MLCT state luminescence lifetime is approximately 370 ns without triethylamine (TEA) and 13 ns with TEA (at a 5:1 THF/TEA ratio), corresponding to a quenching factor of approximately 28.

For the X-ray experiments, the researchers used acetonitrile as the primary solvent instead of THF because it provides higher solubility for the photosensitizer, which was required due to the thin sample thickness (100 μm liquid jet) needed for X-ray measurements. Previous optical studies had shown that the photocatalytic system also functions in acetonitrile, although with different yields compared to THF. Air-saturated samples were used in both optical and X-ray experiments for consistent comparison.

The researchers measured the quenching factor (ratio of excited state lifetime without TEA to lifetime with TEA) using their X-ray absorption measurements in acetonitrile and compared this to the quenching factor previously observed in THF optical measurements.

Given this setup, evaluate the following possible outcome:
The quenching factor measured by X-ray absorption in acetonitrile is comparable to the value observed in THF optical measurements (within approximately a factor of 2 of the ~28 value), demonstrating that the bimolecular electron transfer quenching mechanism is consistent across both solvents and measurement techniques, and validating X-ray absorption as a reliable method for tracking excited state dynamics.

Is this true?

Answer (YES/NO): NO